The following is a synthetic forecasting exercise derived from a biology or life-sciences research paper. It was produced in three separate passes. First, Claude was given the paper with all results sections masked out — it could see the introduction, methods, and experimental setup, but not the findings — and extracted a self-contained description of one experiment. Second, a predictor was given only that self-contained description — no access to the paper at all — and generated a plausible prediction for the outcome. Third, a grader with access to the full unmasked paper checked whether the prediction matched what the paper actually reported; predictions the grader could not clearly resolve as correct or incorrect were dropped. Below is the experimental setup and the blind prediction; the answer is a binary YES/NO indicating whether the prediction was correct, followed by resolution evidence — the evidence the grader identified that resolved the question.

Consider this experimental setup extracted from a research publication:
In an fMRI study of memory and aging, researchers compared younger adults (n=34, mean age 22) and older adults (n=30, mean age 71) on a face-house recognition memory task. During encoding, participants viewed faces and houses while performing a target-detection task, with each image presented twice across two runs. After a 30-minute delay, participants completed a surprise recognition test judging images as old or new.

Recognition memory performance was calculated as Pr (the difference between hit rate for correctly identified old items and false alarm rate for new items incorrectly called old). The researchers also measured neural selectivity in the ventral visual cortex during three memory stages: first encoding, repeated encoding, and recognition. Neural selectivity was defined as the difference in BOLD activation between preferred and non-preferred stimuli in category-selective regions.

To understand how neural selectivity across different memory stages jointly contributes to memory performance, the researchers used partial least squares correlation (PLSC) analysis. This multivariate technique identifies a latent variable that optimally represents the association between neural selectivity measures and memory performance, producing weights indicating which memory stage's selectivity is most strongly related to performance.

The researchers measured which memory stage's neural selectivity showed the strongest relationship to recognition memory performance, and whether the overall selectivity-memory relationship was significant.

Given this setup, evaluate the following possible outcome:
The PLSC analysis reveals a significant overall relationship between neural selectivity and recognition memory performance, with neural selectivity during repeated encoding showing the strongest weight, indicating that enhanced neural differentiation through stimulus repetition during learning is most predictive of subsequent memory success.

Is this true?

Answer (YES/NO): NO